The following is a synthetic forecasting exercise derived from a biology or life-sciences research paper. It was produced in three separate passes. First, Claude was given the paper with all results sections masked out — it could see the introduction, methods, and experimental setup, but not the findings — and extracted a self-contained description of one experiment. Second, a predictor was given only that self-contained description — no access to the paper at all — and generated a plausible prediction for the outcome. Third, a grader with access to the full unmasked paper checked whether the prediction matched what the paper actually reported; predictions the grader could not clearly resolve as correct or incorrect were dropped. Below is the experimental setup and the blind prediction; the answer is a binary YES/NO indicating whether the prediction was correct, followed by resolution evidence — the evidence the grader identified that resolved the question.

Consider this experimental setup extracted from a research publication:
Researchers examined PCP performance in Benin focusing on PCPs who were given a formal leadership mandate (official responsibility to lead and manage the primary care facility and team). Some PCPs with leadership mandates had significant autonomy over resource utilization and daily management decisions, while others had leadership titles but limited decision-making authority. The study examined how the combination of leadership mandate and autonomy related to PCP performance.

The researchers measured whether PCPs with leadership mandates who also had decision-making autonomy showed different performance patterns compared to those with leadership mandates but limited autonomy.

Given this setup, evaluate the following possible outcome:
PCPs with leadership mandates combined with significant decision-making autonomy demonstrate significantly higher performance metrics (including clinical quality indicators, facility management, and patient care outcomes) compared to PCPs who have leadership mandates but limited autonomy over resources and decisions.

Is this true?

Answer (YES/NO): YES